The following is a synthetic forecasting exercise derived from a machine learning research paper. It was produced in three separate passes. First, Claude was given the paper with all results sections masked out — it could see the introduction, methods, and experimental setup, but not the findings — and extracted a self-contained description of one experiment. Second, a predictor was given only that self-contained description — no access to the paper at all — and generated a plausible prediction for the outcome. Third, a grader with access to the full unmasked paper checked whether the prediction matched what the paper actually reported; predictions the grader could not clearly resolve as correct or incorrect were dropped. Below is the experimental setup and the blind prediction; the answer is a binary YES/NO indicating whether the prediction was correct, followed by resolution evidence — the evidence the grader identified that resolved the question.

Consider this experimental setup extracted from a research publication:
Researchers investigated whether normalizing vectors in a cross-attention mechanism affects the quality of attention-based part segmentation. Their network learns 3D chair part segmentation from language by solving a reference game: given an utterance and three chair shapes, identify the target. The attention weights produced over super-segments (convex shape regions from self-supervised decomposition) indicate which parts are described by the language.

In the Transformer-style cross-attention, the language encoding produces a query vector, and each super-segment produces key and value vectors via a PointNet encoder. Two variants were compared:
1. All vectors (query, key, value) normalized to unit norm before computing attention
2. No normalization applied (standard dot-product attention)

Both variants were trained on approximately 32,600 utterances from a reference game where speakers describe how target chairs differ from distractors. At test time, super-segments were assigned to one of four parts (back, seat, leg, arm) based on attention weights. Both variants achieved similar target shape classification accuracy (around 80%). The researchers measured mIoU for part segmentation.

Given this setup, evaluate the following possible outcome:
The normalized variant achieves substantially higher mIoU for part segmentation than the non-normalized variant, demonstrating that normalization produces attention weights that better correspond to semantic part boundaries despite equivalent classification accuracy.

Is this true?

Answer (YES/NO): YES